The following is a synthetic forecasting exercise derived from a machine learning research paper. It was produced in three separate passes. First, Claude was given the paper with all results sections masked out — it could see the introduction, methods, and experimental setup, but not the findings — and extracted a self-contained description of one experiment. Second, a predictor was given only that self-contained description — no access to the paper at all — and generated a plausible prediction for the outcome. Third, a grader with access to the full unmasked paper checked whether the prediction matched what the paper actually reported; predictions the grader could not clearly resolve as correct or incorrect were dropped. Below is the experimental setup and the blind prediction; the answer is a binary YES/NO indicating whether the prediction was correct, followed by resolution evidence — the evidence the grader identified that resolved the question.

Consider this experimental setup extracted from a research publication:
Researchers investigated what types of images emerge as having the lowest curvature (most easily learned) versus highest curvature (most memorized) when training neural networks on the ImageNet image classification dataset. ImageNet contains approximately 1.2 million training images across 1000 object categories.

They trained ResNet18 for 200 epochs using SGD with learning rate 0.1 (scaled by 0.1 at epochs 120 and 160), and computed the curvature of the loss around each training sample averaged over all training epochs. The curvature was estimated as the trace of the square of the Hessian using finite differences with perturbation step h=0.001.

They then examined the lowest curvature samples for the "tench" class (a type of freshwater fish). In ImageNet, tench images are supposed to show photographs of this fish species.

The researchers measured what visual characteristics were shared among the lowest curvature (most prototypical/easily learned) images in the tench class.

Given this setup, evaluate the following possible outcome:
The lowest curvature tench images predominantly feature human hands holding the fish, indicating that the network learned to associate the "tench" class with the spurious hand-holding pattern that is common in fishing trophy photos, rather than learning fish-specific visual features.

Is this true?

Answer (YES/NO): YES